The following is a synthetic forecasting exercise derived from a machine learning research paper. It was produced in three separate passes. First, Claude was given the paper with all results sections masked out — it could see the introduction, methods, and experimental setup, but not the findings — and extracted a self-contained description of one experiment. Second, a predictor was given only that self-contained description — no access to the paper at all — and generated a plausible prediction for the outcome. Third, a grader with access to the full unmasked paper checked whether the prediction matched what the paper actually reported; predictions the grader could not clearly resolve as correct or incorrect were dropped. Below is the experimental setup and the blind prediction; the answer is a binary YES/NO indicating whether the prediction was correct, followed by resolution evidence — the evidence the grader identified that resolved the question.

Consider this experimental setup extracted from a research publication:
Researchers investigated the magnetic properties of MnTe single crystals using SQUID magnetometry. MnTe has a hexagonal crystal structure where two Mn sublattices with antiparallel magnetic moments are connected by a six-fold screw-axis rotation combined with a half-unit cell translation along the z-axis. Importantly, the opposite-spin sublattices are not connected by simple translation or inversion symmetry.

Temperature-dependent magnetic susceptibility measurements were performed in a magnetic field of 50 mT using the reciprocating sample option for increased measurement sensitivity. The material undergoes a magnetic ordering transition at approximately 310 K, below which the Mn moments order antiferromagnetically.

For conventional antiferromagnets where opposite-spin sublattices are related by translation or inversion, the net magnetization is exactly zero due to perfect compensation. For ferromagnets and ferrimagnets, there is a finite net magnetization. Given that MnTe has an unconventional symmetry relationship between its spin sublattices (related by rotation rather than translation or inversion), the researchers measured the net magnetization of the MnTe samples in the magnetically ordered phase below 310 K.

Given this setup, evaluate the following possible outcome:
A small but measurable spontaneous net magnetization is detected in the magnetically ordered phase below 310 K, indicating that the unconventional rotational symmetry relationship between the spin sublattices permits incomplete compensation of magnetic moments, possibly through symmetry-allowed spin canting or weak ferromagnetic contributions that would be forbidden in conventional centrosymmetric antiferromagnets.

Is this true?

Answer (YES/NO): NO